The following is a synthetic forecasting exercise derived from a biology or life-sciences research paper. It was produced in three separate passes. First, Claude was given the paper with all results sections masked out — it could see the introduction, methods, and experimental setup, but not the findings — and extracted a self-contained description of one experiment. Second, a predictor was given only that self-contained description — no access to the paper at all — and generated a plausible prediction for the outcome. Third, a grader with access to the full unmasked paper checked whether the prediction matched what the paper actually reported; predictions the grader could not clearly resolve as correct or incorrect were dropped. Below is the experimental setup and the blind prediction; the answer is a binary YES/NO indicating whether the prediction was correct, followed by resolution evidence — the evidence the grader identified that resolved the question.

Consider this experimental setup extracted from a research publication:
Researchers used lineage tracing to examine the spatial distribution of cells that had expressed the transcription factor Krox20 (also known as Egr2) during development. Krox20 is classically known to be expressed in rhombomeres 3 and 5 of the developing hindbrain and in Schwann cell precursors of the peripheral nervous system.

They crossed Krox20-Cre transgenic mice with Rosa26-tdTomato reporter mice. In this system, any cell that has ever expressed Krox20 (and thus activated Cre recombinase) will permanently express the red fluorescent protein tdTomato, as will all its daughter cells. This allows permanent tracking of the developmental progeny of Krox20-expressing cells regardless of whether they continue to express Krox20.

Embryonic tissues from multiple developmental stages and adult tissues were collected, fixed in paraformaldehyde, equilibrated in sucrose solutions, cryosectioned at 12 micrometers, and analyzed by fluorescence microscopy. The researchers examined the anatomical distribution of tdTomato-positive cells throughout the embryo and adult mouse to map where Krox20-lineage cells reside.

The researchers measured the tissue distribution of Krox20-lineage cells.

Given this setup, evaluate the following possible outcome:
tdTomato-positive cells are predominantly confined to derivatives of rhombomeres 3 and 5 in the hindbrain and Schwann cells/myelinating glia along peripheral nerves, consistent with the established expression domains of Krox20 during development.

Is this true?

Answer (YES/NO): NO